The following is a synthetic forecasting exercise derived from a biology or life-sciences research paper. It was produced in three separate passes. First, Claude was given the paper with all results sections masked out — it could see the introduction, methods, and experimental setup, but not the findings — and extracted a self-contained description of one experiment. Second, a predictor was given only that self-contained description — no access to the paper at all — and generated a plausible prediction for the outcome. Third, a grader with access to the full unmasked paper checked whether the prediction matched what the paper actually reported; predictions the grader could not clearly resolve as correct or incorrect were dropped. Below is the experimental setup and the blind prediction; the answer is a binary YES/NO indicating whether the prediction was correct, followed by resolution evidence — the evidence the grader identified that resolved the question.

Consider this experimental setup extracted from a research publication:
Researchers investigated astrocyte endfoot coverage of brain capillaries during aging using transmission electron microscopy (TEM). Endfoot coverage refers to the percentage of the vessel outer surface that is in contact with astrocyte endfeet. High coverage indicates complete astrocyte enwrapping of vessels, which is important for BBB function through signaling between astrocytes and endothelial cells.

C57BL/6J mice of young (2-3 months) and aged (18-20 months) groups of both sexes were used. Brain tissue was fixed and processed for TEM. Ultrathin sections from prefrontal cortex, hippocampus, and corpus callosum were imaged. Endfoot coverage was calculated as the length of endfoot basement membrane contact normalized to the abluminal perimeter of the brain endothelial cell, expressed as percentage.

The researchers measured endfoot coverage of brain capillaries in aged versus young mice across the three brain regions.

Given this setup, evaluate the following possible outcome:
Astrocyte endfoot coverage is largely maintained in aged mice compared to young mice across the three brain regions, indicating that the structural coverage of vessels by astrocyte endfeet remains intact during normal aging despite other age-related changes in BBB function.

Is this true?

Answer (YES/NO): YES